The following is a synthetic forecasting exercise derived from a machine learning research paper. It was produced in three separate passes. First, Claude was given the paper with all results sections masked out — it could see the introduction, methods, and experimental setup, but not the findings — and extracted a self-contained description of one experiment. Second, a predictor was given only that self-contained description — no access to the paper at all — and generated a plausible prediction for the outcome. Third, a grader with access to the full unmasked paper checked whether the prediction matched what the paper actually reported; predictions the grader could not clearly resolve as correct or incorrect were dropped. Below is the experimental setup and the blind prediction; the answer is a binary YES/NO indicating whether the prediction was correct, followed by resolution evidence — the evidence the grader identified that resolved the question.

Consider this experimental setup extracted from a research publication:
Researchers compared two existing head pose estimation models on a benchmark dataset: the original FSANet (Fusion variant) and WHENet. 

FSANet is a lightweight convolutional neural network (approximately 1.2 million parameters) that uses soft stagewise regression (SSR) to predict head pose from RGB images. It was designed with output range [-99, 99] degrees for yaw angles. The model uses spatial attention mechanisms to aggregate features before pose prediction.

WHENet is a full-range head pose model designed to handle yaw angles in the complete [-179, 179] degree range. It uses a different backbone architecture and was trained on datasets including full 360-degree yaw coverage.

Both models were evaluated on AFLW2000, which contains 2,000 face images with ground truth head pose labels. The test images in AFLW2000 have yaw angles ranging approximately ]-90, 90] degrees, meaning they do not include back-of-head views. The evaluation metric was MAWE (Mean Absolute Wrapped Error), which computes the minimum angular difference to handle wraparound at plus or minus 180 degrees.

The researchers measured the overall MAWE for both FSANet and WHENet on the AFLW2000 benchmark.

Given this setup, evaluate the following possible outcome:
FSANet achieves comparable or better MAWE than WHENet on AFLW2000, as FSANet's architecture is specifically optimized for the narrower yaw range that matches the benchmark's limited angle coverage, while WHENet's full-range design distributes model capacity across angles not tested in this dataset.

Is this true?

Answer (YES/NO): YES